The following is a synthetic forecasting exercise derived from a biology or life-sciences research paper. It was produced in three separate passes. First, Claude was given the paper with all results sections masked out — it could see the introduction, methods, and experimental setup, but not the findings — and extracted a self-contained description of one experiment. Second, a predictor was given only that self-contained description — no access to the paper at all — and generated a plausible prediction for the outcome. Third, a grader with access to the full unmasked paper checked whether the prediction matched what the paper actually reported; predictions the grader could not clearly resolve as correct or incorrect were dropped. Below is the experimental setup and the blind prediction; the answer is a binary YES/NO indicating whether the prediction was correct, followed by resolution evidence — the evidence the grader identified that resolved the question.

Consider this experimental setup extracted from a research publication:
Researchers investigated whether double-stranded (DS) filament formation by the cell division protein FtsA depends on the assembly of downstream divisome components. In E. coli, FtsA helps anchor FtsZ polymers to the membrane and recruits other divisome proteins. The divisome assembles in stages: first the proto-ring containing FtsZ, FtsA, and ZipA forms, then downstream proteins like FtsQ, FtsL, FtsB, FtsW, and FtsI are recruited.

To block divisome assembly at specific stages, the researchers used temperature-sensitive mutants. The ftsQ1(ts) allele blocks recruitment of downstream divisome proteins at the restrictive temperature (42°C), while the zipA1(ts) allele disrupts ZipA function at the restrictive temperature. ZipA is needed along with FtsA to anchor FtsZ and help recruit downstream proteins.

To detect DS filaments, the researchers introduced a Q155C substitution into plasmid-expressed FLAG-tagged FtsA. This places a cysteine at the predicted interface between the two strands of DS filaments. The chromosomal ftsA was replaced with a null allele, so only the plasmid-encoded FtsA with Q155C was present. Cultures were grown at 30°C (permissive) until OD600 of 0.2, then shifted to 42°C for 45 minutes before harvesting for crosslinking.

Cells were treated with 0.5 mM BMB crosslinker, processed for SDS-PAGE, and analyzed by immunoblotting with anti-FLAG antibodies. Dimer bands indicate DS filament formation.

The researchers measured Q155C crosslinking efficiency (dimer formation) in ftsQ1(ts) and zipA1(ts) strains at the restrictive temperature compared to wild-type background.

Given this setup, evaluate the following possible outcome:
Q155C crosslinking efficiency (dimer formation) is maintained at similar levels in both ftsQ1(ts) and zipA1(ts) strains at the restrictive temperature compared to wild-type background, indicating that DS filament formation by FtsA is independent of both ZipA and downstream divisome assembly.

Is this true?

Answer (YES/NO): NO